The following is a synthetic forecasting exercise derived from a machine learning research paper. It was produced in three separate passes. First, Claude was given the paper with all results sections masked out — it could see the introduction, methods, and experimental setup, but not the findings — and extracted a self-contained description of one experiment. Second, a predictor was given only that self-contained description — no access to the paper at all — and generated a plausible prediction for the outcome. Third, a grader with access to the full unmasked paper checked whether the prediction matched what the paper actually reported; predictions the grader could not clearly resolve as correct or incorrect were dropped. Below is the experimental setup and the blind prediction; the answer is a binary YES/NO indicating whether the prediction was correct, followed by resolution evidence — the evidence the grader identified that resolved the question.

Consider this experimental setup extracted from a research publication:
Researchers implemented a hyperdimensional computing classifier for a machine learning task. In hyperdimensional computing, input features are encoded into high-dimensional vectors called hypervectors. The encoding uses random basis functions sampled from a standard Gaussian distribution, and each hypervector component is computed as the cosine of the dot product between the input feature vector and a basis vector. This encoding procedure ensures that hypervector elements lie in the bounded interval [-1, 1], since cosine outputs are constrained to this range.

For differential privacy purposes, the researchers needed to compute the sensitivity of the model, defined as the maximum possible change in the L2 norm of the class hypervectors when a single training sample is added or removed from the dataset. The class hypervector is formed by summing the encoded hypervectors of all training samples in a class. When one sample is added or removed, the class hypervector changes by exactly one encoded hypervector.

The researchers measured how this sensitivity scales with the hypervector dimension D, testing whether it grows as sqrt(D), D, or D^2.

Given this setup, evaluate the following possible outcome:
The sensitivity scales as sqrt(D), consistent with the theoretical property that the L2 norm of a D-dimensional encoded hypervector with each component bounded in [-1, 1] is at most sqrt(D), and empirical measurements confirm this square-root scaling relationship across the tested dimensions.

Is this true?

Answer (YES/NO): NO